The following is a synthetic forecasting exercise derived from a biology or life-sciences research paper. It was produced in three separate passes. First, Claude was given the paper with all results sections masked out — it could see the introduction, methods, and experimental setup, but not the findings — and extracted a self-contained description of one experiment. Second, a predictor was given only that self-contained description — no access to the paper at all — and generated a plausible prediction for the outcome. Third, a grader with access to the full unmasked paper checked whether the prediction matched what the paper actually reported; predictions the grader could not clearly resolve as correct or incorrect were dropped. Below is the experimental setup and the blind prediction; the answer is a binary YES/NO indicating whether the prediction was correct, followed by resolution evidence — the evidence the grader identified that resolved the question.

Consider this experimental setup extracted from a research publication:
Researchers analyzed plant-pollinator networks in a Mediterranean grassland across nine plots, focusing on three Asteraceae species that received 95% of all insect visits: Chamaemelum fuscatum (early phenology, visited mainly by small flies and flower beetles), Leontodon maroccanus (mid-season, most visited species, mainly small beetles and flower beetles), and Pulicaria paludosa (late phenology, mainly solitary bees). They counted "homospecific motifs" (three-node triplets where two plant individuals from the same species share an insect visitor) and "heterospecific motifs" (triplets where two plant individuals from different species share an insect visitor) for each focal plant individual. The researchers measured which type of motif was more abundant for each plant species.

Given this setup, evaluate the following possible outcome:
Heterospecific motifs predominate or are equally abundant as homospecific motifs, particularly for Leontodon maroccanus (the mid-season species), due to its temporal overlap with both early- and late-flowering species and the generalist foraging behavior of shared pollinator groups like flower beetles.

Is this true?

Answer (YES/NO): NO